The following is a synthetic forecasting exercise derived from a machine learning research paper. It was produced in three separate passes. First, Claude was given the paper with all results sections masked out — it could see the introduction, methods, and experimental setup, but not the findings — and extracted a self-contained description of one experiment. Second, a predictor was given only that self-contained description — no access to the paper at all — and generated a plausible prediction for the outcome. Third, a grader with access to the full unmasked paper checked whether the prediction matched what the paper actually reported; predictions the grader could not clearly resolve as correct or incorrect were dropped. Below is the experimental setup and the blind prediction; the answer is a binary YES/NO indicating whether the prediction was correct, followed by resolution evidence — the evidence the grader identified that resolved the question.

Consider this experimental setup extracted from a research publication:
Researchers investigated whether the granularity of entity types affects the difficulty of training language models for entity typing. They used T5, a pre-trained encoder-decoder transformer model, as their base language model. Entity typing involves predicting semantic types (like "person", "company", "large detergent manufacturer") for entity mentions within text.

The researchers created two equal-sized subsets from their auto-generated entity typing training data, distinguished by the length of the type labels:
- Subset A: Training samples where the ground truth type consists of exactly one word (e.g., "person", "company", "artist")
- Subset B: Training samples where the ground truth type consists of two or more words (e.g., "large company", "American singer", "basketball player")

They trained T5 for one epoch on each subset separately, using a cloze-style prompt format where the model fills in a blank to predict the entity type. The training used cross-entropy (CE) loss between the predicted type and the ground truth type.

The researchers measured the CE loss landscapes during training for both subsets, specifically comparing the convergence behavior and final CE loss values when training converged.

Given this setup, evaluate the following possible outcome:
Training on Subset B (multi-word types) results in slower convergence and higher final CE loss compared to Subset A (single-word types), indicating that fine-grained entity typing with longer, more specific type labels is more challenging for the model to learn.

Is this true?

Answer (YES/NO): YES